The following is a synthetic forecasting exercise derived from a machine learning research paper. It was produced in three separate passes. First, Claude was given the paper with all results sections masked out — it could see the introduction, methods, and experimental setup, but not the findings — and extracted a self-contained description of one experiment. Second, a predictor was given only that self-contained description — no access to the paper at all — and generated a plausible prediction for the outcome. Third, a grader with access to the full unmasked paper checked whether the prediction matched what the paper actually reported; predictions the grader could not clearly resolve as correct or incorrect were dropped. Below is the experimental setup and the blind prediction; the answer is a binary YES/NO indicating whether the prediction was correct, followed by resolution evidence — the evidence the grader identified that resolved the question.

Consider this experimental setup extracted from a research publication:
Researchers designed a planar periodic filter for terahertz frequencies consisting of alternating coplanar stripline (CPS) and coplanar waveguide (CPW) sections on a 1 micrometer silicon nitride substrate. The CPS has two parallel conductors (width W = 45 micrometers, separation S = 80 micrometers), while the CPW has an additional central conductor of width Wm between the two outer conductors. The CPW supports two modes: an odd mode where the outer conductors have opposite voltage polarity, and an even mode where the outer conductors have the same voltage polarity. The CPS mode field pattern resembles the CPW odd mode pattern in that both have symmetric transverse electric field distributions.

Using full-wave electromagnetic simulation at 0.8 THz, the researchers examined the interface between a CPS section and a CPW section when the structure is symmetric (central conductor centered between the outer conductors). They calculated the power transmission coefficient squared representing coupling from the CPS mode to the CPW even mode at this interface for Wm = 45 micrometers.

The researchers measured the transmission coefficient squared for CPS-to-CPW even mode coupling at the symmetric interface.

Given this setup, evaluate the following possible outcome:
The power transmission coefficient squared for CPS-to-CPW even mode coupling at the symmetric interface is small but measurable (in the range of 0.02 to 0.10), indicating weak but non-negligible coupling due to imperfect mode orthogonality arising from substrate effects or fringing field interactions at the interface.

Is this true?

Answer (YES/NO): NO